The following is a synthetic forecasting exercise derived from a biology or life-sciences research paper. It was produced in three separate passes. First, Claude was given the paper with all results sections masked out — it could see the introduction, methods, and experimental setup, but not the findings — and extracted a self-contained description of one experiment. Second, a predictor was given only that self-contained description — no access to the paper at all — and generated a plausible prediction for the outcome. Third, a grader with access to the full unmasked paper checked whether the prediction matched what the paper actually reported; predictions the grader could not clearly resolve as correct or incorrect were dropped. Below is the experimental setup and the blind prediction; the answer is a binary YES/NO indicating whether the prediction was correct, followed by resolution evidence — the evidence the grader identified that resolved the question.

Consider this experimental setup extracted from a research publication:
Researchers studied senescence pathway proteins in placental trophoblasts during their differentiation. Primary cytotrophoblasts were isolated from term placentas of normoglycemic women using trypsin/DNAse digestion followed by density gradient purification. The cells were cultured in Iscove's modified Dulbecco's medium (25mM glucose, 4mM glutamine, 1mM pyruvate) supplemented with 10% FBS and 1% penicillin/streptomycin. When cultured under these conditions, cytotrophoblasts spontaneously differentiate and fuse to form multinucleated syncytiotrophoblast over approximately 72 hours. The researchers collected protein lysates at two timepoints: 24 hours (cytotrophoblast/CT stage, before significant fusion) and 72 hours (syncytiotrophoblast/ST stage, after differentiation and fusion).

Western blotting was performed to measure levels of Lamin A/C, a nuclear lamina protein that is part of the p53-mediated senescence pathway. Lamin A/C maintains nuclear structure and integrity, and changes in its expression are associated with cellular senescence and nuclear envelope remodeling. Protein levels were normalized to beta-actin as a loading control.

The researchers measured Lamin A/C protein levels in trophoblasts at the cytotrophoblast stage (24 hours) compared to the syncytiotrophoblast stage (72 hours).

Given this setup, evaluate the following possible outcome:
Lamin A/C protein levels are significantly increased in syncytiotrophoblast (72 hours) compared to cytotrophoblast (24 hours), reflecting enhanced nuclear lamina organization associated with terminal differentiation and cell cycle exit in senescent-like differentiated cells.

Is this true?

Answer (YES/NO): NO